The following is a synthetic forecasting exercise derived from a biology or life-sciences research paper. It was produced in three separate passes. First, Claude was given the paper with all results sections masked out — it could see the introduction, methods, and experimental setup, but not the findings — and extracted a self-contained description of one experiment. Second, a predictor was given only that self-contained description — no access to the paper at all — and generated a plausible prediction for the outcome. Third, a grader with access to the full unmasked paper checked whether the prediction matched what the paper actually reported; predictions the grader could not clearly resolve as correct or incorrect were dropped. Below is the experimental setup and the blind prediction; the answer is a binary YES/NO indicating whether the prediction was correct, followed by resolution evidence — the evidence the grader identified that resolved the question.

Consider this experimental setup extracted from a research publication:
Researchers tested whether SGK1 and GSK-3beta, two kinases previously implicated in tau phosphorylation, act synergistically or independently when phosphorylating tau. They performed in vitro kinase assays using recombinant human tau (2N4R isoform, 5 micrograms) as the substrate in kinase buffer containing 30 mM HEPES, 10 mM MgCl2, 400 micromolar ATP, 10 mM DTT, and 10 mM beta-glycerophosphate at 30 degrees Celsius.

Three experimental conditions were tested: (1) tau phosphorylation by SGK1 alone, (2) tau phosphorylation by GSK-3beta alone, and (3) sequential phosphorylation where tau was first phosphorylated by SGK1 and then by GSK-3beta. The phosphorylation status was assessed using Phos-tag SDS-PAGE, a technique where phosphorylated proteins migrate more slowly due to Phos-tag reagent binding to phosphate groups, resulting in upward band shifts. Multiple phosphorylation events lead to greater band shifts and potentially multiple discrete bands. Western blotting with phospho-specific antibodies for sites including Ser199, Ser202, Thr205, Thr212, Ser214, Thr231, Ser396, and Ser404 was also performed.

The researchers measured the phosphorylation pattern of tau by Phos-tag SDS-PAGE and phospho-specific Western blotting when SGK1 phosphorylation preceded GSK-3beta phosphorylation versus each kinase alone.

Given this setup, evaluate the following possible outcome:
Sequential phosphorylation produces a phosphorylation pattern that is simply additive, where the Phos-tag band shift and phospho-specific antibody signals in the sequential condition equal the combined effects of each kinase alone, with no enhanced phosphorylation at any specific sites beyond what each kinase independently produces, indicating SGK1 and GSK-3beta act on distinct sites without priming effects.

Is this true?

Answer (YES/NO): NO